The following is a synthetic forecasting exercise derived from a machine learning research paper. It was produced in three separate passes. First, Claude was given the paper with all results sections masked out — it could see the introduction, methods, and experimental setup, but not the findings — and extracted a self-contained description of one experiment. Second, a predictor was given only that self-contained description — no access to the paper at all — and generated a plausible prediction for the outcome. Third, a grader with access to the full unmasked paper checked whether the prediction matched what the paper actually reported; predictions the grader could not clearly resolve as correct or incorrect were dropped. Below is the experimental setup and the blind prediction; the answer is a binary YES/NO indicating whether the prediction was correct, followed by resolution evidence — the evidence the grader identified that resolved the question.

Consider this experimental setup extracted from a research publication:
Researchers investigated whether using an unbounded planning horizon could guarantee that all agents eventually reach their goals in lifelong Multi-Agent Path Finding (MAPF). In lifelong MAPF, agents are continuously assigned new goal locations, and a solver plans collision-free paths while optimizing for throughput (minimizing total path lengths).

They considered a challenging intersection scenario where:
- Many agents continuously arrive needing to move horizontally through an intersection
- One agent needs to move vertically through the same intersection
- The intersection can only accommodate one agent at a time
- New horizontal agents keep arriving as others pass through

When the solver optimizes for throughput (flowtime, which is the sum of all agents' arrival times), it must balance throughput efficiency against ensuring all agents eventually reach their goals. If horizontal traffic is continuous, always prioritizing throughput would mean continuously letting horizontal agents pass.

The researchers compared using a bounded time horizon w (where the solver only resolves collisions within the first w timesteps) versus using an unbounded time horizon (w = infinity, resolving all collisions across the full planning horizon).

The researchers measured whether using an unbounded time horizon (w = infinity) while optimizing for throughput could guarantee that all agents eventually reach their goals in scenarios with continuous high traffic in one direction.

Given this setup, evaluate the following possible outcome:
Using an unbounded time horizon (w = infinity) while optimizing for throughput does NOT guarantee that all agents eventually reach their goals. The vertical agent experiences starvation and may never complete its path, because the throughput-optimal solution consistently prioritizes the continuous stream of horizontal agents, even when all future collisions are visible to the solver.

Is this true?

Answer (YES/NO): YES